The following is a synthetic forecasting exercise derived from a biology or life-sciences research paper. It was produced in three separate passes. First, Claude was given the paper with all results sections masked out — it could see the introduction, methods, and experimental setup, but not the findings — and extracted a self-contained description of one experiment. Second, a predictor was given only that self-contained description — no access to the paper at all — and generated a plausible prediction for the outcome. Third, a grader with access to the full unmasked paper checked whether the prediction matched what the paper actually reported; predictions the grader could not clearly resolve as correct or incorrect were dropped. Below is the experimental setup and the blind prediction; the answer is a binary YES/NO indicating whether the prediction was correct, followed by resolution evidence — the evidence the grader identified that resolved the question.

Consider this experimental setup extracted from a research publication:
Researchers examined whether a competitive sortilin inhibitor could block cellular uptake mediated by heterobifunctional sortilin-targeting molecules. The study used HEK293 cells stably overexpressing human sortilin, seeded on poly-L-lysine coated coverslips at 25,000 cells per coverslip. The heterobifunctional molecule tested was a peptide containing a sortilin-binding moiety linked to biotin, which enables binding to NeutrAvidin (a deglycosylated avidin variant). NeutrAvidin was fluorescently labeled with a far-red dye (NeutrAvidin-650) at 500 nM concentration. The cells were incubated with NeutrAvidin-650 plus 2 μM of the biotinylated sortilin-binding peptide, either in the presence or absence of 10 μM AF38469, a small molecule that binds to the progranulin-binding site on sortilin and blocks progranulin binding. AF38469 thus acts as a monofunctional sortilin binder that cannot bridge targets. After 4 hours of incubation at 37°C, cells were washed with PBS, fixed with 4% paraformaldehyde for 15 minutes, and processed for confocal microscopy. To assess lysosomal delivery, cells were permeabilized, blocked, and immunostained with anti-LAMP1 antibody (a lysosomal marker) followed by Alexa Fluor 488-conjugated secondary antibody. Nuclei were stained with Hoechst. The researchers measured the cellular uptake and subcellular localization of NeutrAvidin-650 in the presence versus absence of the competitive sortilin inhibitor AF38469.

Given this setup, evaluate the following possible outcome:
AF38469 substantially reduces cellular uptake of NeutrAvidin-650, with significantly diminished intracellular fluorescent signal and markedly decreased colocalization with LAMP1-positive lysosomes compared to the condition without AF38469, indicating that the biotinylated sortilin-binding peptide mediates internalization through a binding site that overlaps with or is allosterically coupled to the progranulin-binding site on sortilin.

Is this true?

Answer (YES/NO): YES